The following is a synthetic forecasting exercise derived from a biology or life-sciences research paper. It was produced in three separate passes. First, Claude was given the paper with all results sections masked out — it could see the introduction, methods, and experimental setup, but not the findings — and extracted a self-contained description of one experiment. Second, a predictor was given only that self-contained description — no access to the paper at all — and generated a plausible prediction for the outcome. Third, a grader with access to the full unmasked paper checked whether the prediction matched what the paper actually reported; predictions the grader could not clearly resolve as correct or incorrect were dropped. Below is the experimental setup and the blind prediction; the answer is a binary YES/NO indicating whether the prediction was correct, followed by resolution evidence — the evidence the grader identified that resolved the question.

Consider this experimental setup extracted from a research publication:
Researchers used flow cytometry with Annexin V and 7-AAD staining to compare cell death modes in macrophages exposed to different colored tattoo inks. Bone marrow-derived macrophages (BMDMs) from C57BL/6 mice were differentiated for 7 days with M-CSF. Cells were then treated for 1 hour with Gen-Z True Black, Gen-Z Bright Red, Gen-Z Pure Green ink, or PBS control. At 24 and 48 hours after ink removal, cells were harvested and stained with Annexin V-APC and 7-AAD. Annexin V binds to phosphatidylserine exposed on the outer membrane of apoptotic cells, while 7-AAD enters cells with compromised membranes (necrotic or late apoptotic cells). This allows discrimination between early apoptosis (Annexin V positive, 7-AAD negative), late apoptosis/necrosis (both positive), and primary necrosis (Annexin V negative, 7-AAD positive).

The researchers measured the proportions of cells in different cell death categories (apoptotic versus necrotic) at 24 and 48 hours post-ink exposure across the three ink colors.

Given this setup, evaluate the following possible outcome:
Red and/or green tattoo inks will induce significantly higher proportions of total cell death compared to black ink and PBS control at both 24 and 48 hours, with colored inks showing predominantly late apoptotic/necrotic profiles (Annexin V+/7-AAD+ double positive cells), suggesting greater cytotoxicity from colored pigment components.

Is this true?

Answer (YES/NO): NO